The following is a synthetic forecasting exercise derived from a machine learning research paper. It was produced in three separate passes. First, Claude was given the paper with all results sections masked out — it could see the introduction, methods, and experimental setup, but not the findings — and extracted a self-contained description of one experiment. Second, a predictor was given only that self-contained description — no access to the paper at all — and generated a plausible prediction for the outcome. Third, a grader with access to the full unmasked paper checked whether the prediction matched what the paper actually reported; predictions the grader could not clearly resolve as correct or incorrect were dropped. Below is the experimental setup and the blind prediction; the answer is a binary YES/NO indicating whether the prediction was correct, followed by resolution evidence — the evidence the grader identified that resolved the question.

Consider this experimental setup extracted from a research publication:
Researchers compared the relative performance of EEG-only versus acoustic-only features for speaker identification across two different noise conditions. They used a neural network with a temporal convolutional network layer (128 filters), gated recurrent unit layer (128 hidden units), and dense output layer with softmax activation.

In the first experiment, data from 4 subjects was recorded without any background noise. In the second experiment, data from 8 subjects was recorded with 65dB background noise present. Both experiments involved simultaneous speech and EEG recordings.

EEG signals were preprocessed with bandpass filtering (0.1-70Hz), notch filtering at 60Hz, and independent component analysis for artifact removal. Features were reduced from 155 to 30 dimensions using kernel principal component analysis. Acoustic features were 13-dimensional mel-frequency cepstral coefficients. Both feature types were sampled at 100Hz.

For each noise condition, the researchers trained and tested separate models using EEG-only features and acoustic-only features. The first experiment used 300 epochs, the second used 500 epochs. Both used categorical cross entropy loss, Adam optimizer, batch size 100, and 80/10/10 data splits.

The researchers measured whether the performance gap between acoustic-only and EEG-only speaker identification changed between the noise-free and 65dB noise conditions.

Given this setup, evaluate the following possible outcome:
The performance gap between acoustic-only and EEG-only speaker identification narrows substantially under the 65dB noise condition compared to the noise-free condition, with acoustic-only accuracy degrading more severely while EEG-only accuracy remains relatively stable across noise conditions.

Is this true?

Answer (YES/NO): NO